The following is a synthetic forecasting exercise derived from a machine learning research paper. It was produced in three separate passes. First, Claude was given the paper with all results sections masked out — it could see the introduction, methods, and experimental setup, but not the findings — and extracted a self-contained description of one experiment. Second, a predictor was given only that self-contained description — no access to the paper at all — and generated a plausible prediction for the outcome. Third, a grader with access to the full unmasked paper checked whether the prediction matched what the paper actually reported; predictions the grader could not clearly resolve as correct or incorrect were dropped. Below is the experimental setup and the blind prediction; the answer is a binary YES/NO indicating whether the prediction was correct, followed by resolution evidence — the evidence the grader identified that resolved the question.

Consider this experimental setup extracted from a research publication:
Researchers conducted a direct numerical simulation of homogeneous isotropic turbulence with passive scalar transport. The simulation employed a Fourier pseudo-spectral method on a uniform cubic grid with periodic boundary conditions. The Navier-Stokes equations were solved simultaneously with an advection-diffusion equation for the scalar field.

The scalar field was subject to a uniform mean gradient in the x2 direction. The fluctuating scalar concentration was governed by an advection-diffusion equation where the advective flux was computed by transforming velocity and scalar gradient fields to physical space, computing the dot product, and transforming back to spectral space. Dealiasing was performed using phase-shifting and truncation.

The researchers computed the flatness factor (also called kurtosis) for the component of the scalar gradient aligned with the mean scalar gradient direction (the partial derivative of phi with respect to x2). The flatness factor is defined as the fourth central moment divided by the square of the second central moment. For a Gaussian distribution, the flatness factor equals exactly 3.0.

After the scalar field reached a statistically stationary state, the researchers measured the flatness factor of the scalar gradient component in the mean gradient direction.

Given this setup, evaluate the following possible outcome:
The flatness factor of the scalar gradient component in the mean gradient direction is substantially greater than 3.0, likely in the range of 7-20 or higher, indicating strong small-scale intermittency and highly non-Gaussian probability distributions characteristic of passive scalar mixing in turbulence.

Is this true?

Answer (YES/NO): YES